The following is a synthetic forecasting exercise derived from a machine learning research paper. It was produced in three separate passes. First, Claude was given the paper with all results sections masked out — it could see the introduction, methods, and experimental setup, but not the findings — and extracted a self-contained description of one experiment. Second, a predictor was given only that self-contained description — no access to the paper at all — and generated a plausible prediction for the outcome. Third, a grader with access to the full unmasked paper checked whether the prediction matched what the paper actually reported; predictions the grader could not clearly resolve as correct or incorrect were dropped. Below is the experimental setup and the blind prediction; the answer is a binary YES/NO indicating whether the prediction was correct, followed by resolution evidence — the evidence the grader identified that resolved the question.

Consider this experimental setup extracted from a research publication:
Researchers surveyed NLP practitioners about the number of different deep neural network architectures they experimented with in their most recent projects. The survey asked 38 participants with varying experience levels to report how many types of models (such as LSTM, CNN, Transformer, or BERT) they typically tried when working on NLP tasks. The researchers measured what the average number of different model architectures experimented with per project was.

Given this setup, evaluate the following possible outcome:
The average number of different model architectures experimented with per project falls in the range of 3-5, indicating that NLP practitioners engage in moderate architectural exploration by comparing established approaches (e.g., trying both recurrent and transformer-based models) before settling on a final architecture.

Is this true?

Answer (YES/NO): YES